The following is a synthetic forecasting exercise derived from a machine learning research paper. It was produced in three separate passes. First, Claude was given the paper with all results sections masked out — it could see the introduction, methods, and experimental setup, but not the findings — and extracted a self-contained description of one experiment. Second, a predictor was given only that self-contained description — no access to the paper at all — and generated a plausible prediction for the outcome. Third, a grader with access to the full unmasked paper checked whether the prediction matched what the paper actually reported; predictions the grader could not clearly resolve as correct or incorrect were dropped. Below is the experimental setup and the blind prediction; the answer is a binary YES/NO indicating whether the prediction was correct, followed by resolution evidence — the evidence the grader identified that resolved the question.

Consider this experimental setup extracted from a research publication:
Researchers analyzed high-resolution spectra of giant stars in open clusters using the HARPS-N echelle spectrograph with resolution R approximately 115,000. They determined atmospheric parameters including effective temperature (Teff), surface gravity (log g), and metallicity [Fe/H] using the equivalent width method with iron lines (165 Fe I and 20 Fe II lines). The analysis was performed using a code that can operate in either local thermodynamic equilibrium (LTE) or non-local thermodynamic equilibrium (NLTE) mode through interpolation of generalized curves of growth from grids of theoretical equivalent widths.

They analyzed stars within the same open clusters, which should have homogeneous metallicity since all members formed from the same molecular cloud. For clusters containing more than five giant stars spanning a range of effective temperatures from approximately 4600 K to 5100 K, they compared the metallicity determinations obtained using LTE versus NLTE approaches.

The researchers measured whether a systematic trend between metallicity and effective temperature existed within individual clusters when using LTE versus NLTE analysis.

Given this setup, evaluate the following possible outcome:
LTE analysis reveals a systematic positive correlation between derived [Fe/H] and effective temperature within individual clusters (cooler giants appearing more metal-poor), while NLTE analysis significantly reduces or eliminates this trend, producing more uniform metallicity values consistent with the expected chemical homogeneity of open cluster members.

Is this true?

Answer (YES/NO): YES